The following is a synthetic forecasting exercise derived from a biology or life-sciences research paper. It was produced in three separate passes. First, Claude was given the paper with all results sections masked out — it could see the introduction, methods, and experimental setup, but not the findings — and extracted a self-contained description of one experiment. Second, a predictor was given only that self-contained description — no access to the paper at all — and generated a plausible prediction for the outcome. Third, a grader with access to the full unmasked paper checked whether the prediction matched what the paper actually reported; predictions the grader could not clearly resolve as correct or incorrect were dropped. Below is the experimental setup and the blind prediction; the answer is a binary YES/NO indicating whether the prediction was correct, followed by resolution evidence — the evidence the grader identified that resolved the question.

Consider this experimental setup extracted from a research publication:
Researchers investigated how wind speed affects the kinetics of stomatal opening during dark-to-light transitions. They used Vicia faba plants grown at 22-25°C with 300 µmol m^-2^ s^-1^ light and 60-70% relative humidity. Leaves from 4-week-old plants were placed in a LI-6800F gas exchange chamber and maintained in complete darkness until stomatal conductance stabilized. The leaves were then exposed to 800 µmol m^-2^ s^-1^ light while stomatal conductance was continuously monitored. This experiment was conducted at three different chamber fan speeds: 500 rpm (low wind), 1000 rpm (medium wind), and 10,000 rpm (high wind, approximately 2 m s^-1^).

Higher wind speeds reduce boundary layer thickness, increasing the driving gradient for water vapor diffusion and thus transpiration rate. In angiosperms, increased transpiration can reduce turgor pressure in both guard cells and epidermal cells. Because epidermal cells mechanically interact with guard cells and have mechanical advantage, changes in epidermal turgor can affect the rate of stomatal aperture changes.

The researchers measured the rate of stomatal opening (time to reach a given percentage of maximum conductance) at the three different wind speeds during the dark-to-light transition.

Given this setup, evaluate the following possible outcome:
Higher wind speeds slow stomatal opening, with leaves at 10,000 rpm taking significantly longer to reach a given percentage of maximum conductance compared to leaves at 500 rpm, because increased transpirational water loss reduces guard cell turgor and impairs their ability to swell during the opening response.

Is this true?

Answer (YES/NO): NO